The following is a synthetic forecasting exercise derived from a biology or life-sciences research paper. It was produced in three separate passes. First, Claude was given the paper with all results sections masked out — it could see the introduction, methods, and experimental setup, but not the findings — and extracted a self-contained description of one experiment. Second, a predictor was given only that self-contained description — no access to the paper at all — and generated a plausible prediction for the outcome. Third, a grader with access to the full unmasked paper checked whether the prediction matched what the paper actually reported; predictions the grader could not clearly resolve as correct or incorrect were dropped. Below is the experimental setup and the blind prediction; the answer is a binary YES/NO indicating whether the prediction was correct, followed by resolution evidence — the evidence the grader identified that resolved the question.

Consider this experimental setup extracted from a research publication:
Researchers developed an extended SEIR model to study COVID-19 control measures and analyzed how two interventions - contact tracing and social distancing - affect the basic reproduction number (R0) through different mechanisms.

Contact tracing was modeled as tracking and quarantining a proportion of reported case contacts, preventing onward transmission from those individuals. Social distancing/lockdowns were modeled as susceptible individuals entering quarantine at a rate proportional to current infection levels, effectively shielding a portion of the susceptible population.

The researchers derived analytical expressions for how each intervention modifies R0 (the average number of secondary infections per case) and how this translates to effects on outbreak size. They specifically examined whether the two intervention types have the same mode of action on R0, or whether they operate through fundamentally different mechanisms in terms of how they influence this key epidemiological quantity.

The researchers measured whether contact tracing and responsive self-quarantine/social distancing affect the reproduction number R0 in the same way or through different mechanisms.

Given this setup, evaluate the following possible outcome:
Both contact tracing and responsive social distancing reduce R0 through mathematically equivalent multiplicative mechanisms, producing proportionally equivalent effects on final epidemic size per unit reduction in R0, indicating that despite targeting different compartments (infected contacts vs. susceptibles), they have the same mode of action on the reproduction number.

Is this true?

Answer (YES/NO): NO